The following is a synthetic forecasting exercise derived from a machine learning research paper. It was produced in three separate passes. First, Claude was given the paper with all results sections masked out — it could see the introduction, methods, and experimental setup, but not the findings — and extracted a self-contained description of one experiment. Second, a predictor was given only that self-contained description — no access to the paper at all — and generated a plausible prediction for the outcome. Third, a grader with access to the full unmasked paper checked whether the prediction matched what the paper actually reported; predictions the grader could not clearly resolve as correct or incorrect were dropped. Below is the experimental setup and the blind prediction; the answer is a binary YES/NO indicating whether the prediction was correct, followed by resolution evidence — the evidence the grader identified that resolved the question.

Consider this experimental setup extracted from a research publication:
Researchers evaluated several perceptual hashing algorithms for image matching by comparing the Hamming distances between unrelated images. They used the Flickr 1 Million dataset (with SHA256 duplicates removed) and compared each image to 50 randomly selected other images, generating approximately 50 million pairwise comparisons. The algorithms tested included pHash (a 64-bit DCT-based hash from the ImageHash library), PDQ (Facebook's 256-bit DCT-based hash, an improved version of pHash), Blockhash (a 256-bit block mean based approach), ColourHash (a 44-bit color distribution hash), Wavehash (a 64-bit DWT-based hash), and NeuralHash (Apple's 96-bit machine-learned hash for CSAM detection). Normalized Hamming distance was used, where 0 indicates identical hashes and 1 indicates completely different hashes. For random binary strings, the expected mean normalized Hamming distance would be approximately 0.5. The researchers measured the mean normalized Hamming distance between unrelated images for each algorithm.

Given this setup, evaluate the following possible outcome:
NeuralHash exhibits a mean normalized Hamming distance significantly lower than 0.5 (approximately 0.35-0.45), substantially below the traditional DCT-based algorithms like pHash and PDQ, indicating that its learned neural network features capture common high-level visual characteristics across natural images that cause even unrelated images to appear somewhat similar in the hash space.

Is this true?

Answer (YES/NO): NO